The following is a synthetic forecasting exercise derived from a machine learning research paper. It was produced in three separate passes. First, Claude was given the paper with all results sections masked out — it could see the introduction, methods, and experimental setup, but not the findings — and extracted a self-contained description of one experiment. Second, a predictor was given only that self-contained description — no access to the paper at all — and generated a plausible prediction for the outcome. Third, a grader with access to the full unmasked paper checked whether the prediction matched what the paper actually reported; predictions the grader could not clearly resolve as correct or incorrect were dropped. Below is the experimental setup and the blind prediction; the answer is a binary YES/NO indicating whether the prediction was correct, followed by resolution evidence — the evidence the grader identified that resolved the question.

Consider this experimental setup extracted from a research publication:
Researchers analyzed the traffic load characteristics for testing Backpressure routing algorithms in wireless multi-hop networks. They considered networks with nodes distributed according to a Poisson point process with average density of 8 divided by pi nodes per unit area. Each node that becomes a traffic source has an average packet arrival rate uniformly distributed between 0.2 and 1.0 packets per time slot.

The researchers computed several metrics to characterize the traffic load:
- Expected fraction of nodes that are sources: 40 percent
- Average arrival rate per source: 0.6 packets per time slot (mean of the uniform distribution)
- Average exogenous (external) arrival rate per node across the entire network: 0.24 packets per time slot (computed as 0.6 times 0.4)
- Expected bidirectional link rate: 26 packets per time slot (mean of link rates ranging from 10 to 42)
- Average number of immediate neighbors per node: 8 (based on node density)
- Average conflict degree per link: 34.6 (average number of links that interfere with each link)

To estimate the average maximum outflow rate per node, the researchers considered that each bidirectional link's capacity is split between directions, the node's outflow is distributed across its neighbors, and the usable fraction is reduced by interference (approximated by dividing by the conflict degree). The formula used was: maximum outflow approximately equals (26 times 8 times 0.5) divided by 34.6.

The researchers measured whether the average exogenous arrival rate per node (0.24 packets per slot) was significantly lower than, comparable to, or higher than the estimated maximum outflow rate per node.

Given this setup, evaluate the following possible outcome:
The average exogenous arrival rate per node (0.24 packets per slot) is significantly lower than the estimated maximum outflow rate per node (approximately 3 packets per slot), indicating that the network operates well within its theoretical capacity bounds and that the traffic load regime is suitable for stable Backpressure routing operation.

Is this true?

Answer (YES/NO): YES